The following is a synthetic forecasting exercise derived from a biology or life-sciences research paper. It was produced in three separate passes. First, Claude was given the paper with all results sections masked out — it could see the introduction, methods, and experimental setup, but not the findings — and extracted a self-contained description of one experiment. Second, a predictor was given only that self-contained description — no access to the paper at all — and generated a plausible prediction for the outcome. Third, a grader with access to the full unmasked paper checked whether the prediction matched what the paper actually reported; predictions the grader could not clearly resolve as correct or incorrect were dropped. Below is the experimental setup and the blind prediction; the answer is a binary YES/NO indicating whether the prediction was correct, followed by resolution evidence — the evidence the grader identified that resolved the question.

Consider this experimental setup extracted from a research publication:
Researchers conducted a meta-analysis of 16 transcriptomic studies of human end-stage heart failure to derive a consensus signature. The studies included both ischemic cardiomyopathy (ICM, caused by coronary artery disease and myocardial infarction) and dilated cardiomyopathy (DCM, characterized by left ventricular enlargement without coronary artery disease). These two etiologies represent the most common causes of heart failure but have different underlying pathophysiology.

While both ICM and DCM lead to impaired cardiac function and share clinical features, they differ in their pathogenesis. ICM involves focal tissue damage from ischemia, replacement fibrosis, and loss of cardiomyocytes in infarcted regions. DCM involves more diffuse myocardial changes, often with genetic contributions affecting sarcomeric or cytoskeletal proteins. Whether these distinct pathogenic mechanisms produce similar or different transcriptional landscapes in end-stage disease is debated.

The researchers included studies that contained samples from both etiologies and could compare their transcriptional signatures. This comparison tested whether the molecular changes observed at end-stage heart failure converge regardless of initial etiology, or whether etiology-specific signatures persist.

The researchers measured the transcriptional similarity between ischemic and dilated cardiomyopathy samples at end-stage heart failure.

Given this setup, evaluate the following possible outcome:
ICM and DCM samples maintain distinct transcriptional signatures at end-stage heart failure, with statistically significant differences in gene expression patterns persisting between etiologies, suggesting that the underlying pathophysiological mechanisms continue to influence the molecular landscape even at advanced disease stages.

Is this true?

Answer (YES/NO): NO